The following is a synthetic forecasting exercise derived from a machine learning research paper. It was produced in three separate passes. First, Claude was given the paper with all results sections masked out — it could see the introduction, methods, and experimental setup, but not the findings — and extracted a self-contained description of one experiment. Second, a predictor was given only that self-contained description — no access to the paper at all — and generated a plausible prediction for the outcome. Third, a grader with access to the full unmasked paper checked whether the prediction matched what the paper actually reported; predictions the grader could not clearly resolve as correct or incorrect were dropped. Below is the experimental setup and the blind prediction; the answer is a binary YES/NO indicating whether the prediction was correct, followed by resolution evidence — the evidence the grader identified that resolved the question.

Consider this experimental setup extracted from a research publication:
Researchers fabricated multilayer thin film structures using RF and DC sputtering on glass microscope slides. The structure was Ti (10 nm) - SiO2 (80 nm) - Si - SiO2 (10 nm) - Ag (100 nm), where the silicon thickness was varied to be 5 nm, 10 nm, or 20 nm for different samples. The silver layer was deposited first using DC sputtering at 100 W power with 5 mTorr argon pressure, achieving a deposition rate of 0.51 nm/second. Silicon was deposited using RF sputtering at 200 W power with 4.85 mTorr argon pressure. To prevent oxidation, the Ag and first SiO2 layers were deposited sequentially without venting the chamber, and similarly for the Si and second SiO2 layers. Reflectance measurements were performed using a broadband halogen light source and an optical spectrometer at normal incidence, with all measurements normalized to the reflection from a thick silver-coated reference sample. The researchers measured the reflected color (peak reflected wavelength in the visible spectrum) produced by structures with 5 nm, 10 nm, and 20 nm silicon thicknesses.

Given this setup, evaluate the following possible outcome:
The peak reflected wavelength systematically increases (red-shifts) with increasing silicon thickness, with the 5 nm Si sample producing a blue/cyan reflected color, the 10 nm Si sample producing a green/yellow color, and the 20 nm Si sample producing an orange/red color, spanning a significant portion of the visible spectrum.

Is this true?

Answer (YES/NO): YES